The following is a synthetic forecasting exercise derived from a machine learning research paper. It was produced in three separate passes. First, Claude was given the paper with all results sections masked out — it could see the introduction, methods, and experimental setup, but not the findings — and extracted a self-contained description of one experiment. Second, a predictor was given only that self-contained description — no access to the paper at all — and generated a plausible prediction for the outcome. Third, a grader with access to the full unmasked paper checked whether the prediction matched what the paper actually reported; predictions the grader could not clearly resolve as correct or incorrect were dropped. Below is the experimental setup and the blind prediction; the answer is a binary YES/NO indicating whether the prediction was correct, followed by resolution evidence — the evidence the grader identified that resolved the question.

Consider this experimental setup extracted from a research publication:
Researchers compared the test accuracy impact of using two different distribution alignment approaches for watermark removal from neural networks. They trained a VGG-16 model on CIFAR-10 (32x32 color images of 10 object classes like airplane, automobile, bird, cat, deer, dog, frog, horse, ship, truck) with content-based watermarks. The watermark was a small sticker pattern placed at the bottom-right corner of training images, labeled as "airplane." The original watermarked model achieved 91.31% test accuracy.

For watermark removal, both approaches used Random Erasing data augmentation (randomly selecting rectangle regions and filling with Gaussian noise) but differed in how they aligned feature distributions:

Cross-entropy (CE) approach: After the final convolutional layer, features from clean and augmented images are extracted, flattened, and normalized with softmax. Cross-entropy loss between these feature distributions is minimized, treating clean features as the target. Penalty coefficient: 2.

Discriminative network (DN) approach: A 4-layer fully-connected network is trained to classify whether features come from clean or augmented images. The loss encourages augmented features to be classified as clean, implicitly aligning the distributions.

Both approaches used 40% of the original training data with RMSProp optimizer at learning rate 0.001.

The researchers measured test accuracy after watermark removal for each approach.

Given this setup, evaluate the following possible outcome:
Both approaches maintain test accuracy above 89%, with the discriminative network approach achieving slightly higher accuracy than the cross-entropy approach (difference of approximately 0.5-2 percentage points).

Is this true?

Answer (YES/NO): NO